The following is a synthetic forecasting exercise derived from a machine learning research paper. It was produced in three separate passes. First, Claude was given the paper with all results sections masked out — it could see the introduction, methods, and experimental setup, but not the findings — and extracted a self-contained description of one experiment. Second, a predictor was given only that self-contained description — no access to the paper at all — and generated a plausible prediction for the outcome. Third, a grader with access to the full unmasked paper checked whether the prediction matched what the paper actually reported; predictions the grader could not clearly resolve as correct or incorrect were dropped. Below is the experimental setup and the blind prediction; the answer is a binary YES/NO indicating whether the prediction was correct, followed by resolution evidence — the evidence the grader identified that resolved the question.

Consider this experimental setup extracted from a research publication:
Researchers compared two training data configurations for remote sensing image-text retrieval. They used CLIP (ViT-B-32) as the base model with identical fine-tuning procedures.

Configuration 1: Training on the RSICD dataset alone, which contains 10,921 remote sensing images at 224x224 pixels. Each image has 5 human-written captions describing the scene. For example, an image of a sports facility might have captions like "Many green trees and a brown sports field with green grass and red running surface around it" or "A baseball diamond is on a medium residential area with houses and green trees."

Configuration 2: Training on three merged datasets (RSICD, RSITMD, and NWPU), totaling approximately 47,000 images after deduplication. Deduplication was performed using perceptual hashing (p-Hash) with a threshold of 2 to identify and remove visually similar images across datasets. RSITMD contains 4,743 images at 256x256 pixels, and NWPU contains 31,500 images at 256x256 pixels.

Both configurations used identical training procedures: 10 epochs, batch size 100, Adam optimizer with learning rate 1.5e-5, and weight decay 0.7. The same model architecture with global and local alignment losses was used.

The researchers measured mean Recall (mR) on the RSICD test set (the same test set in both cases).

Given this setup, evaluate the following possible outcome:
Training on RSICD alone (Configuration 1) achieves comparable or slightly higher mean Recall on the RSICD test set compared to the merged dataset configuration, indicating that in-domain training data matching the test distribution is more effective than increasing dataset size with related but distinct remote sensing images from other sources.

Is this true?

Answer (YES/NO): NO